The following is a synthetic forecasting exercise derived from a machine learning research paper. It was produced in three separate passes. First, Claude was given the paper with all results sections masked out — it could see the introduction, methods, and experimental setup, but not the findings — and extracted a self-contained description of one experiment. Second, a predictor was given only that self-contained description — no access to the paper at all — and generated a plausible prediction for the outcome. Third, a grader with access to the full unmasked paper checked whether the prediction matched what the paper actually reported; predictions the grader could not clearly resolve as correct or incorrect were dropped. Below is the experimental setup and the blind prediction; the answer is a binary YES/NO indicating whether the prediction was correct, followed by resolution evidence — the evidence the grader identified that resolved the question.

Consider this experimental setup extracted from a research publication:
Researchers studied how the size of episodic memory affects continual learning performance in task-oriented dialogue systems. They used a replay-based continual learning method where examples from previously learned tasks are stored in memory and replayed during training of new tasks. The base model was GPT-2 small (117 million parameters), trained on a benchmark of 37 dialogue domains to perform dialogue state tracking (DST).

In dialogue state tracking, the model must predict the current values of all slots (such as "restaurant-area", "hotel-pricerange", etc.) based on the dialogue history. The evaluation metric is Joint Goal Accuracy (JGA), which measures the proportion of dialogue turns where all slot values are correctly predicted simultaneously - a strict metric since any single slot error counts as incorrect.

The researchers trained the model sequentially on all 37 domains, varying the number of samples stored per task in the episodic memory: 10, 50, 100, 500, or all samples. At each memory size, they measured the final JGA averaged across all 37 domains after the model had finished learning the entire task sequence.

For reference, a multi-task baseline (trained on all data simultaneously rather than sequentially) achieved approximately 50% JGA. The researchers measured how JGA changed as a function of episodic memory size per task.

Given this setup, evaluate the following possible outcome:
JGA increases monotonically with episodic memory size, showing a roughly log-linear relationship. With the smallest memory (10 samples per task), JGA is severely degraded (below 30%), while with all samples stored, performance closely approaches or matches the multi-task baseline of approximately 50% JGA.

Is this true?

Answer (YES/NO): YES